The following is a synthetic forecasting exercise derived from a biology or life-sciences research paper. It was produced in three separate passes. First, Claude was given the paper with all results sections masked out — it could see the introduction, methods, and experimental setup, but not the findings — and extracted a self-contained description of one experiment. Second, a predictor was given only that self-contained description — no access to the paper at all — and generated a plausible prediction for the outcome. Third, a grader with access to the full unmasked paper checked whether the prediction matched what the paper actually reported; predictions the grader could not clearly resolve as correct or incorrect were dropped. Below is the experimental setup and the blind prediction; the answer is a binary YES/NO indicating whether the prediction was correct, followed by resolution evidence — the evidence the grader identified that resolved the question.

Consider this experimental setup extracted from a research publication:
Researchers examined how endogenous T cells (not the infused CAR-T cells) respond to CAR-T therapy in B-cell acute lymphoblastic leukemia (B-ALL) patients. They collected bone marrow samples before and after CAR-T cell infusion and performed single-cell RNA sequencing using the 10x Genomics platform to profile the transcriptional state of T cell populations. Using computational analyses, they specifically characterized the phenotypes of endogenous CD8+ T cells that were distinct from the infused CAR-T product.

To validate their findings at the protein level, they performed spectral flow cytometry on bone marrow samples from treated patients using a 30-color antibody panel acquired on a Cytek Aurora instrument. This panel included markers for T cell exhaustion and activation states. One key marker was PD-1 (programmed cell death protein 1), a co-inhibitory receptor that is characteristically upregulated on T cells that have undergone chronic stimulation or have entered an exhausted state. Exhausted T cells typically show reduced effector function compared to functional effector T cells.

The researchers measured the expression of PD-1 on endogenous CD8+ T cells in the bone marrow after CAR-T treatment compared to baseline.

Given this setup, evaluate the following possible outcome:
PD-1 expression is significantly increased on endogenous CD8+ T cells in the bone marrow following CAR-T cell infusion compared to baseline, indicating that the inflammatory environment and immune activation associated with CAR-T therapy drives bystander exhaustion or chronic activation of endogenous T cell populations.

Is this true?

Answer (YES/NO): YES